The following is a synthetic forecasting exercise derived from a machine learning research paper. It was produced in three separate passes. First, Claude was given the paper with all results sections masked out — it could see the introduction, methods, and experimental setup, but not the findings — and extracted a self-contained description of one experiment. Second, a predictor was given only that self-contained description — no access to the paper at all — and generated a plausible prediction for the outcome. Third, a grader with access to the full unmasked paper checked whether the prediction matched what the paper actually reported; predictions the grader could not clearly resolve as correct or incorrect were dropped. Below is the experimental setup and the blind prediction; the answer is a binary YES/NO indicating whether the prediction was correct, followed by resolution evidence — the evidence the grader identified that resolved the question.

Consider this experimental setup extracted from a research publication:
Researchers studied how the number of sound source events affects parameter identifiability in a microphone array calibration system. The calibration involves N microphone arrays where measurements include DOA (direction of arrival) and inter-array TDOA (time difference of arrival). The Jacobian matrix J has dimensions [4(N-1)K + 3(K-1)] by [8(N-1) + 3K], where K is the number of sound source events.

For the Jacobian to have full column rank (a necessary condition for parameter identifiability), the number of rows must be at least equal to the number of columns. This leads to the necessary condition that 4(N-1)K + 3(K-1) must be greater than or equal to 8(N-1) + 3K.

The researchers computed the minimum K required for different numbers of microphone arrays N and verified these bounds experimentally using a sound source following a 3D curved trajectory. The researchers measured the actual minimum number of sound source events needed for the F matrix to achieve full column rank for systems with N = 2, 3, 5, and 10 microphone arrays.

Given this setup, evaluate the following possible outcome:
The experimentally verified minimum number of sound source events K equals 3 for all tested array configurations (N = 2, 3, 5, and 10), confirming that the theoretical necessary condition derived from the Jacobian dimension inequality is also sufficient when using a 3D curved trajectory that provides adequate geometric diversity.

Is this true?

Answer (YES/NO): NO